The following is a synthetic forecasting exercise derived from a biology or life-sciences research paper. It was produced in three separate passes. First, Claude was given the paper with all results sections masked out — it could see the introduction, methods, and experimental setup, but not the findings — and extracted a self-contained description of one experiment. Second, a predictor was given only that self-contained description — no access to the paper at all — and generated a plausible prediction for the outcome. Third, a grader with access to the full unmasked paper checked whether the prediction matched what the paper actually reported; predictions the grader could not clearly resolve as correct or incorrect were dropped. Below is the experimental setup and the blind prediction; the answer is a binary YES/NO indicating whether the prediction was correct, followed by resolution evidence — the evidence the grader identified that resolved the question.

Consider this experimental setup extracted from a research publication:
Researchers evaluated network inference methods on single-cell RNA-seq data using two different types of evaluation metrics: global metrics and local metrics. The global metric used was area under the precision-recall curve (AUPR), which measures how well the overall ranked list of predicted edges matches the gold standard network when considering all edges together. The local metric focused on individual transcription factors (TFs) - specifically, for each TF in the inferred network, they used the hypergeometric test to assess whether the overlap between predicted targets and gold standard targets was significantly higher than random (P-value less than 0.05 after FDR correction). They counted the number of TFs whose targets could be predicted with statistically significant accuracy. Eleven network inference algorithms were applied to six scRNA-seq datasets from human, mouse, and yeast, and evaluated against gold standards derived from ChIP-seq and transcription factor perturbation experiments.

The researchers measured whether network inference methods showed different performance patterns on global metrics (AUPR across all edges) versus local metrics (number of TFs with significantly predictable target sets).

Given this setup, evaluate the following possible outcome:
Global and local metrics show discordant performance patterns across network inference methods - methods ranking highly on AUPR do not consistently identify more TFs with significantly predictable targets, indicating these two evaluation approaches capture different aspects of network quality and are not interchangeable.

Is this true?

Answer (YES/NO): NO